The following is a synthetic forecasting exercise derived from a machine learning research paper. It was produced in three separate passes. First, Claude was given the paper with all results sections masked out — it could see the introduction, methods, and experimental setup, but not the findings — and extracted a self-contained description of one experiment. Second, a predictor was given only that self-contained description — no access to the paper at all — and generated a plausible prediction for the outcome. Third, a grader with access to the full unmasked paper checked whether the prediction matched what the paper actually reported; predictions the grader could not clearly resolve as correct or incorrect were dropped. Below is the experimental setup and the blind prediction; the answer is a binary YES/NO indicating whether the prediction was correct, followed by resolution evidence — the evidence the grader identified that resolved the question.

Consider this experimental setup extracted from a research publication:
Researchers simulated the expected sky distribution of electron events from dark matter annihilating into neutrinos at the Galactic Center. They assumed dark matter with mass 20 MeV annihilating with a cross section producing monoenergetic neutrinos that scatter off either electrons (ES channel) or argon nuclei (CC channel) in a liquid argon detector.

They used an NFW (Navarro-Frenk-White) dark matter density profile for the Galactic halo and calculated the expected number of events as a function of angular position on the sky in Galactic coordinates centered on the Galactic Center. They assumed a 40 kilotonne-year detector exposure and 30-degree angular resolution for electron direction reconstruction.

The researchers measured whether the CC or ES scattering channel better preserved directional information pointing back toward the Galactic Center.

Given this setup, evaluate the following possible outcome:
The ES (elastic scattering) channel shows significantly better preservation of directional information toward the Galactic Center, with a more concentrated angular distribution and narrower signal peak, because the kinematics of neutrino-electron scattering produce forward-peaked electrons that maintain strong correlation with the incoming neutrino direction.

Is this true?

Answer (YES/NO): YES